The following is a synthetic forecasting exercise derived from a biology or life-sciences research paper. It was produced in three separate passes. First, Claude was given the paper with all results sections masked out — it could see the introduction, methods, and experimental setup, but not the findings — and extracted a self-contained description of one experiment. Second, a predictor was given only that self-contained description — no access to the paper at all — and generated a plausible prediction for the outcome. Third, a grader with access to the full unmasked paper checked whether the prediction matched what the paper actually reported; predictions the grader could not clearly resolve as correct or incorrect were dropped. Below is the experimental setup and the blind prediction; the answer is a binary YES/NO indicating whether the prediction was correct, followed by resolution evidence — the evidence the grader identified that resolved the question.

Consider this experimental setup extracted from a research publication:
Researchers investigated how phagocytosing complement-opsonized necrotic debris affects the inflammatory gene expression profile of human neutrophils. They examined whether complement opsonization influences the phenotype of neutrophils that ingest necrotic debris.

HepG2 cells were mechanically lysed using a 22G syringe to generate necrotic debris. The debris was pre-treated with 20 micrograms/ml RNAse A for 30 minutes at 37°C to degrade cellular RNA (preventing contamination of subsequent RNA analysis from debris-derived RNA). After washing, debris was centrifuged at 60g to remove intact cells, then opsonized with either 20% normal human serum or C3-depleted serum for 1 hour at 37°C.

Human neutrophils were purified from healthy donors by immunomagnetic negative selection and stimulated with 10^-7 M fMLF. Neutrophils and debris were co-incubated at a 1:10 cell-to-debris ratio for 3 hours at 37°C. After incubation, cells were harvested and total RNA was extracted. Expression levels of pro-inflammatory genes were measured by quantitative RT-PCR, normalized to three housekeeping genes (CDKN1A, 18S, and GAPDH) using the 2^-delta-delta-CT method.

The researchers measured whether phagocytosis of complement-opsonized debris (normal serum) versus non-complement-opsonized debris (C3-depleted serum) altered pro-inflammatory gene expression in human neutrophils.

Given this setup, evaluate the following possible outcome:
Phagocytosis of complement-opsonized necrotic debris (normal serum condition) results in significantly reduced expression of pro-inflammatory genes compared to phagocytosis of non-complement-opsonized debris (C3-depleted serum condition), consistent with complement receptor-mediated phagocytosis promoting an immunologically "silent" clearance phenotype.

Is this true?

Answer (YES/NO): NO